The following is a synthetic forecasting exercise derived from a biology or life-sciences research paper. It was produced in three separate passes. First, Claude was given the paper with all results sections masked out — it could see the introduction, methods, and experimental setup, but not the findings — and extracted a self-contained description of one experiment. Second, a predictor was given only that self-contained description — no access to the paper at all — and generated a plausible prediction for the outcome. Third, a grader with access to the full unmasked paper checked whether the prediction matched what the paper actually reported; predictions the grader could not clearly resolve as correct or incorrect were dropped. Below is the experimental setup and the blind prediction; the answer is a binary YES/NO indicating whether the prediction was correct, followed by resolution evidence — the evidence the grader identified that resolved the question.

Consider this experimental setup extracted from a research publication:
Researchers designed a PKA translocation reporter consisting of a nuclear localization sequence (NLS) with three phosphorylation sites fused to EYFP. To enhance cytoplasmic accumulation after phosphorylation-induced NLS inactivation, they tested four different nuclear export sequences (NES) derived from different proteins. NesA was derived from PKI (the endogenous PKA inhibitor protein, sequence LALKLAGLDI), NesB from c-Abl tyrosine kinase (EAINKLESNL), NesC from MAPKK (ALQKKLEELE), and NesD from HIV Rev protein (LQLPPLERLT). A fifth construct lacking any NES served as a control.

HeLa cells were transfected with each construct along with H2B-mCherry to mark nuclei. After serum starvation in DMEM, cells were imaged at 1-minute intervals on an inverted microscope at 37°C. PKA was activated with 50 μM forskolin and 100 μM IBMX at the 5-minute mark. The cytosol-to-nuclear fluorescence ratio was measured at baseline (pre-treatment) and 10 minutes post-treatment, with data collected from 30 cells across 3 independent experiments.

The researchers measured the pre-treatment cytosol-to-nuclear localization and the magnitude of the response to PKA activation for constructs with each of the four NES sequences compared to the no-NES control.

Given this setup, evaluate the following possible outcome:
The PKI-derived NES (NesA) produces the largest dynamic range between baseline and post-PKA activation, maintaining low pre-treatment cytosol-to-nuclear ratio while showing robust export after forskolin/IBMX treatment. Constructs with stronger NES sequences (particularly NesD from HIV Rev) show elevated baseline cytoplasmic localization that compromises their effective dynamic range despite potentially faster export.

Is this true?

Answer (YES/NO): NO